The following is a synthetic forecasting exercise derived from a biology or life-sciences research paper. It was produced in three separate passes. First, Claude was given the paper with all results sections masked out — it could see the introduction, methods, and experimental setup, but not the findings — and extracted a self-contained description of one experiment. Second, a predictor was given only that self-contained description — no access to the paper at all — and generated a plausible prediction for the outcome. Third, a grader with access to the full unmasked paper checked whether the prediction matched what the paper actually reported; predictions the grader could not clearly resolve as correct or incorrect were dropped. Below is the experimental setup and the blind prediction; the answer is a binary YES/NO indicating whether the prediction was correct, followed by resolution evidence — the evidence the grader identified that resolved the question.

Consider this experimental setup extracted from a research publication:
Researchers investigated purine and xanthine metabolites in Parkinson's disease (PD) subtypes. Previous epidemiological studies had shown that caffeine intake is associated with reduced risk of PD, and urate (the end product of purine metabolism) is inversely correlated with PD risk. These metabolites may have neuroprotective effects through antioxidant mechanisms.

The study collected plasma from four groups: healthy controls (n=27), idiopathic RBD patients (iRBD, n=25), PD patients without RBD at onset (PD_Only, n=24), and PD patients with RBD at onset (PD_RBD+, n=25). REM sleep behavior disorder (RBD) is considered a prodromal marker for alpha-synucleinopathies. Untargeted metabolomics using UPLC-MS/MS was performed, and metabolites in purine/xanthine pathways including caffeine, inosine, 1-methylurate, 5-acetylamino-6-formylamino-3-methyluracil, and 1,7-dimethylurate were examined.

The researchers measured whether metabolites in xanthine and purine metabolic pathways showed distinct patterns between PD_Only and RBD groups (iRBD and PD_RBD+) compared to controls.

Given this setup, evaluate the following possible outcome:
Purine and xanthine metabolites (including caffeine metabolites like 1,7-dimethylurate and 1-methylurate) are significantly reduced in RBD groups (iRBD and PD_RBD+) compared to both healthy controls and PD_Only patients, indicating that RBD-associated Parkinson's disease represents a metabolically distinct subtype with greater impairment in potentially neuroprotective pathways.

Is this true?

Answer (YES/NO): NO